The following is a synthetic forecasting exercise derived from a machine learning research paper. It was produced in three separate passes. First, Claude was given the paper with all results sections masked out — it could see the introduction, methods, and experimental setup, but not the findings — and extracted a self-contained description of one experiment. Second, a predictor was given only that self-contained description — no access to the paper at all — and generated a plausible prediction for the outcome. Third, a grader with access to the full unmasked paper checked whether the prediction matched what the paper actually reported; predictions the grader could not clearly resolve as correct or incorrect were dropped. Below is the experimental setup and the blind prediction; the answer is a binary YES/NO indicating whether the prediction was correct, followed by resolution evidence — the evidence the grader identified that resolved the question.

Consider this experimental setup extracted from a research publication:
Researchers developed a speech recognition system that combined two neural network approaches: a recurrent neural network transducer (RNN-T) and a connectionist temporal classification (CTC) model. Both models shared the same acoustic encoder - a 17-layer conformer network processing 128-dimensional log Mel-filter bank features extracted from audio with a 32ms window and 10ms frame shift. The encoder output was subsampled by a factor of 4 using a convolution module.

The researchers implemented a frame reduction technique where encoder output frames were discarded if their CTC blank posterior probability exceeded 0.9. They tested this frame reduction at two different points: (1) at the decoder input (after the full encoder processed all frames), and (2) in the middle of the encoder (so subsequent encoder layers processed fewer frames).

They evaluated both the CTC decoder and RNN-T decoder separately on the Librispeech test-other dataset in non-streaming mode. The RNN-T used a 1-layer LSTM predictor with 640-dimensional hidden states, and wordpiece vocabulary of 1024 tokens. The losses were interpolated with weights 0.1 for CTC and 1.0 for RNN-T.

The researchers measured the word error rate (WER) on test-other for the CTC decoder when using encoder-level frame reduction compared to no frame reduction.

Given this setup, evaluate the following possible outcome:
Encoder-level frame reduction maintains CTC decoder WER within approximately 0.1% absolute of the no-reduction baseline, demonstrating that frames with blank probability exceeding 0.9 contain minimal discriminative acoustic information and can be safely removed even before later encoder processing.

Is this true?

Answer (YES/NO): NO